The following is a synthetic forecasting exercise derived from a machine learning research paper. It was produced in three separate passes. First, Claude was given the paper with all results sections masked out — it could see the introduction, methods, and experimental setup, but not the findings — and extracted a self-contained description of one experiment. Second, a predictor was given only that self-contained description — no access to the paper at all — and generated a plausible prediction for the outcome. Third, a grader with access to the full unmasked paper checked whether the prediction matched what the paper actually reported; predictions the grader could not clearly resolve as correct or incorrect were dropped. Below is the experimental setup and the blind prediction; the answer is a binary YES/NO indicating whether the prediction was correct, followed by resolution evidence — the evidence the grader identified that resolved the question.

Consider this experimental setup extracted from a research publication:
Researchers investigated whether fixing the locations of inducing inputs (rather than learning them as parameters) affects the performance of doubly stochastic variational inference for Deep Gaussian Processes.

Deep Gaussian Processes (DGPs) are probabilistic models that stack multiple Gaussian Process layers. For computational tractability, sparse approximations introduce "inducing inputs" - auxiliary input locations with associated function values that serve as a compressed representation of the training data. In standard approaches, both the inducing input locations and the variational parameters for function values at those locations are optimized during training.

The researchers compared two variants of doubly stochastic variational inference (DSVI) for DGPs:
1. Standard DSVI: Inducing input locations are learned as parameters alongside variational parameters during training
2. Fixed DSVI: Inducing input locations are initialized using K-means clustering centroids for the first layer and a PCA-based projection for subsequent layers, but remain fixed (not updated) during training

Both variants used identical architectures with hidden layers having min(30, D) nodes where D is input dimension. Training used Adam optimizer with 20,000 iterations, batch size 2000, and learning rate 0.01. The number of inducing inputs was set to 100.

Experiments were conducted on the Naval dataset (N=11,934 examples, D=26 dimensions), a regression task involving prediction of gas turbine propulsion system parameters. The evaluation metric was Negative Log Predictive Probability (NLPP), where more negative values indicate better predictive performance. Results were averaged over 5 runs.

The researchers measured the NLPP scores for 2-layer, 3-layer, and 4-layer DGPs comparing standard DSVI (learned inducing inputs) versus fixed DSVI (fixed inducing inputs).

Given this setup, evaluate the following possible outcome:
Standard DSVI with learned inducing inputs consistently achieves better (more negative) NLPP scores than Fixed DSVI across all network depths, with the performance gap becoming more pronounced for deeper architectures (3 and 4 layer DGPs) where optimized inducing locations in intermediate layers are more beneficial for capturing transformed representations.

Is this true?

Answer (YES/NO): YES